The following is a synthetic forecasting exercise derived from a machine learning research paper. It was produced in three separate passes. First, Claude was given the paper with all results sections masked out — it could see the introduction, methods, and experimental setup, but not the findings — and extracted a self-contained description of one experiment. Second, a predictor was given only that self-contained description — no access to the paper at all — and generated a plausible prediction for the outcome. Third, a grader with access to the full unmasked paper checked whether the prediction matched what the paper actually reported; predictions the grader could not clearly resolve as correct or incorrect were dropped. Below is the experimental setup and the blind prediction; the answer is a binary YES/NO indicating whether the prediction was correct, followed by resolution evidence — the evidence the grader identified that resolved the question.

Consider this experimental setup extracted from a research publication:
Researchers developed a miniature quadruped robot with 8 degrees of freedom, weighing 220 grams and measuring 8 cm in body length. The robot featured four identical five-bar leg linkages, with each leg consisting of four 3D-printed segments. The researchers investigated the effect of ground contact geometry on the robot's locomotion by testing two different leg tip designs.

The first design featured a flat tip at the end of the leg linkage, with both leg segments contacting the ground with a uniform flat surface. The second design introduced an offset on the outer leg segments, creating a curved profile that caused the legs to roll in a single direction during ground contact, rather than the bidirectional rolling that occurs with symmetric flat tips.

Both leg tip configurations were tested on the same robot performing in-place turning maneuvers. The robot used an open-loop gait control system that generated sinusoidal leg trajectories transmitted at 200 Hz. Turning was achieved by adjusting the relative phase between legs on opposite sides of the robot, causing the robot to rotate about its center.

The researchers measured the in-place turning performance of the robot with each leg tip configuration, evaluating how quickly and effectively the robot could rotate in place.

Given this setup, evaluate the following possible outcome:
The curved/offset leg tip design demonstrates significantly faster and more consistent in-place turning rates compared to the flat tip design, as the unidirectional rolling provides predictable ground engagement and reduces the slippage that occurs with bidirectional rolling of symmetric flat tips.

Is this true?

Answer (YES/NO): NO